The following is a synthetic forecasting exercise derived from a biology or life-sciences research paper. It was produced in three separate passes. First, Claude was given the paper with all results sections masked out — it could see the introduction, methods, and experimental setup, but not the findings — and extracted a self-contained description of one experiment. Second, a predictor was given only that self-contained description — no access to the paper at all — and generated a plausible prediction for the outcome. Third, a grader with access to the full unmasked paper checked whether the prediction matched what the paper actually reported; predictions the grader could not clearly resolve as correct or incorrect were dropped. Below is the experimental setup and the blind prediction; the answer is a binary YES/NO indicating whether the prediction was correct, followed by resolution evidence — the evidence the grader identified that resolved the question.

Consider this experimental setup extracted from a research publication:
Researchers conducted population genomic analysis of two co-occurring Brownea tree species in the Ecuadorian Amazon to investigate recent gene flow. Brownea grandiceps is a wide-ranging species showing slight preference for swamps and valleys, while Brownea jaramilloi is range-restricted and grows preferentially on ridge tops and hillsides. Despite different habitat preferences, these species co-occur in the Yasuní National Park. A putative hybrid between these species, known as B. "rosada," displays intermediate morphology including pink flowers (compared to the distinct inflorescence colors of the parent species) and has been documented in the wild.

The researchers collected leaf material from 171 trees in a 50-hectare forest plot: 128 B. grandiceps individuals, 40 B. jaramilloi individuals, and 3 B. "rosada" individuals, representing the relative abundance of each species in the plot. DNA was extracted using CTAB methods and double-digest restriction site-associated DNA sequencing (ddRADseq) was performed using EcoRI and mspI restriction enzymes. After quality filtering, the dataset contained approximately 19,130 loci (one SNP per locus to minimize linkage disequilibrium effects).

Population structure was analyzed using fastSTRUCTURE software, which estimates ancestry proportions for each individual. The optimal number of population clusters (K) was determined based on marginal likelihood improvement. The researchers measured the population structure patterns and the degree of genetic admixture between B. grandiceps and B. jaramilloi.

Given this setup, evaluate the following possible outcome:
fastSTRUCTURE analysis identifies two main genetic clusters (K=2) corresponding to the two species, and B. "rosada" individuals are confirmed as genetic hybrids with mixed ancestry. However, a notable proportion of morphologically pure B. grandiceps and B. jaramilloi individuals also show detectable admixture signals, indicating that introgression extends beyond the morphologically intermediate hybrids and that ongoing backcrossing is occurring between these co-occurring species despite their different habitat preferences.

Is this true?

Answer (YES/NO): YES